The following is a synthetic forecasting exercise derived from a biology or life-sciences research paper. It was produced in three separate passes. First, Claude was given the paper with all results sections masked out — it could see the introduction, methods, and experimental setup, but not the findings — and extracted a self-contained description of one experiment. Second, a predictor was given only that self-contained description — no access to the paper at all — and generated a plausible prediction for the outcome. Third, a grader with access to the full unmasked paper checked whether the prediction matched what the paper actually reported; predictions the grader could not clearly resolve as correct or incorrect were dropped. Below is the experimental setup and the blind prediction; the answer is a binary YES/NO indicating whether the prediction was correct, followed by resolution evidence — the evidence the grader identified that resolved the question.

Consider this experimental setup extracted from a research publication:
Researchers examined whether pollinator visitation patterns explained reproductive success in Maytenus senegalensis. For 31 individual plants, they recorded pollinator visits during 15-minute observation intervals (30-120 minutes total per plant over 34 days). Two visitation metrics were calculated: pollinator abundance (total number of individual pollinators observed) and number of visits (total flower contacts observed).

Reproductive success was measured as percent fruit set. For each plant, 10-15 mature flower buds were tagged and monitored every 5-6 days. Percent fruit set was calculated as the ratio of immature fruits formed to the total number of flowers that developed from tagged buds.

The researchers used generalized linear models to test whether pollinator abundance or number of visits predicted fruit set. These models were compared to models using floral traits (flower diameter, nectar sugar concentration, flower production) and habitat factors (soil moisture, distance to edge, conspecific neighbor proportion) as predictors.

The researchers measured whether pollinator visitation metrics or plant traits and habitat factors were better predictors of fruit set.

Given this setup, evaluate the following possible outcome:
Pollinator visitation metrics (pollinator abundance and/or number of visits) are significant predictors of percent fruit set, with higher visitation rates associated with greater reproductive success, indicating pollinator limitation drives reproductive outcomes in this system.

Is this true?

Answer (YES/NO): NO